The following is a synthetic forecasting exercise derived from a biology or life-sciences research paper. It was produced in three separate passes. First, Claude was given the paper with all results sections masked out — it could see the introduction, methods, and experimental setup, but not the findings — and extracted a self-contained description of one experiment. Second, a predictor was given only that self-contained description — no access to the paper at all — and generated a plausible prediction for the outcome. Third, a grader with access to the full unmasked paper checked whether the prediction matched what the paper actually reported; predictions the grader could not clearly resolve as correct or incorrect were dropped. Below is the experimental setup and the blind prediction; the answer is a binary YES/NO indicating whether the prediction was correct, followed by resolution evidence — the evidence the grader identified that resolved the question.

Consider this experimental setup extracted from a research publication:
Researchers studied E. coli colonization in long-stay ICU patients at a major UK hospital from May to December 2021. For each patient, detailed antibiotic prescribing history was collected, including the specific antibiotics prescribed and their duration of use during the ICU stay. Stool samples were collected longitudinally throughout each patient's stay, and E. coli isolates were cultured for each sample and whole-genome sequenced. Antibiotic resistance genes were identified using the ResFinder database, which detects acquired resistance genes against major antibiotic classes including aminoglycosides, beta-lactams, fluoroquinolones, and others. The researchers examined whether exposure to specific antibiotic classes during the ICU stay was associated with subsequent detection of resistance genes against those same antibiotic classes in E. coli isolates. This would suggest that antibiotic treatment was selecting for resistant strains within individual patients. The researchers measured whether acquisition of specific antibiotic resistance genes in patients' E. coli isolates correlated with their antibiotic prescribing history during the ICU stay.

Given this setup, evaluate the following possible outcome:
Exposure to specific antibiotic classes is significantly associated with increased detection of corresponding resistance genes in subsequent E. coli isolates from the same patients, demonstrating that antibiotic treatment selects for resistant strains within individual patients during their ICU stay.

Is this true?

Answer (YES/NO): NO